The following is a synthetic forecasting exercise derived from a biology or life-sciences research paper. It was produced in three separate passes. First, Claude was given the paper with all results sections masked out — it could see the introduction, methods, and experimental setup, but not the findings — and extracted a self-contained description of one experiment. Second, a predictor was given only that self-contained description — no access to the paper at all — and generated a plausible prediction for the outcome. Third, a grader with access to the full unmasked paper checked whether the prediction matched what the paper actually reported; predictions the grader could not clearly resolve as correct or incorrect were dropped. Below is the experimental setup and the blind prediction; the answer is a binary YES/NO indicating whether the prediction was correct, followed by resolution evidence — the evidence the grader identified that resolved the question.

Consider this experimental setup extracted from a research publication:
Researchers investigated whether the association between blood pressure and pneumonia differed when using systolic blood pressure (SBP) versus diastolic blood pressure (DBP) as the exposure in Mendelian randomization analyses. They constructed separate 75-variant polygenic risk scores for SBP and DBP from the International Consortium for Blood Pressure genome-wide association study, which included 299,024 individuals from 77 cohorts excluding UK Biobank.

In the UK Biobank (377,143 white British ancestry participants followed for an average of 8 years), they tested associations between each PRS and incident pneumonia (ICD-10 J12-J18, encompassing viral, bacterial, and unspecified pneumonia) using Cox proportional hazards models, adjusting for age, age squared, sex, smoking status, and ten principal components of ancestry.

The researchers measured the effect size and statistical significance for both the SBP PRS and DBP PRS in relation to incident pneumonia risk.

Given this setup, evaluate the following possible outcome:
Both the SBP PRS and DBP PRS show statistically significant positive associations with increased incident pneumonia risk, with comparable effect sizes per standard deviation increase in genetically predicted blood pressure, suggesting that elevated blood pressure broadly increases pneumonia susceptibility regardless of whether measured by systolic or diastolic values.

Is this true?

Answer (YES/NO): YES